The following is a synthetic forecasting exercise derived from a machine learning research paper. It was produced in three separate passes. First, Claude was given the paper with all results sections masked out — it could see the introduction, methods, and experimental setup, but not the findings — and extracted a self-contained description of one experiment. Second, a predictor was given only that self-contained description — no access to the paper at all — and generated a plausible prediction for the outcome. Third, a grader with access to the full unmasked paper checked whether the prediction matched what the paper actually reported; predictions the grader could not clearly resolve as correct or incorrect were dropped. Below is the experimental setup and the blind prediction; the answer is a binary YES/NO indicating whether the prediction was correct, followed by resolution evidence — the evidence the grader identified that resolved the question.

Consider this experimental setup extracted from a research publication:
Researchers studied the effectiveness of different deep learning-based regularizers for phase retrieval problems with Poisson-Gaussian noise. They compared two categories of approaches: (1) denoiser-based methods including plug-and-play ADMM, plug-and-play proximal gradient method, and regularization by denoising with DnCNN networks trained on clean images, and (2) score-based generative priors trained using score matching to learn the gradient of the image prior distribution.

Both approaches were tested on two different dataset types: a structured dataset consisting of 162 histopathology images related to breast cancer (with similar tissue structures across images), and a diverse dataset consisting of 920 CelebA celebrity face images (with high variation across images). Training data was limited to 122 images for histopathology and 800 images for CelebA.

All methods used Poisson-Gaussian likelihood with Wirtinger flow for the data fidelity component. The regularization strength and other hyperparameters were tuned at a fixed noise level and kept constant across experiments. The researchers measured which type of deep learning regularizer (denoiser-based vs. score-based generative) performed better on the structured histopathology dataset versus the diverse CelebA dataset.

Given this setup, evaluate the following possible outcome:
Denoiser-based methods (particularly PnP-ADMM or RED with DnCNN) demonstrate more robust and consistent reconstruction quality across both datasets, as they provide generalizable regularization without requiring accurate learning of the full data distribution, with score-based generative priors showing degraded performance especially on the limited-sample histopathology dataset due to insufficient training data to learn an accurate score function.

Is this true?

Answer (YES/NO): NO